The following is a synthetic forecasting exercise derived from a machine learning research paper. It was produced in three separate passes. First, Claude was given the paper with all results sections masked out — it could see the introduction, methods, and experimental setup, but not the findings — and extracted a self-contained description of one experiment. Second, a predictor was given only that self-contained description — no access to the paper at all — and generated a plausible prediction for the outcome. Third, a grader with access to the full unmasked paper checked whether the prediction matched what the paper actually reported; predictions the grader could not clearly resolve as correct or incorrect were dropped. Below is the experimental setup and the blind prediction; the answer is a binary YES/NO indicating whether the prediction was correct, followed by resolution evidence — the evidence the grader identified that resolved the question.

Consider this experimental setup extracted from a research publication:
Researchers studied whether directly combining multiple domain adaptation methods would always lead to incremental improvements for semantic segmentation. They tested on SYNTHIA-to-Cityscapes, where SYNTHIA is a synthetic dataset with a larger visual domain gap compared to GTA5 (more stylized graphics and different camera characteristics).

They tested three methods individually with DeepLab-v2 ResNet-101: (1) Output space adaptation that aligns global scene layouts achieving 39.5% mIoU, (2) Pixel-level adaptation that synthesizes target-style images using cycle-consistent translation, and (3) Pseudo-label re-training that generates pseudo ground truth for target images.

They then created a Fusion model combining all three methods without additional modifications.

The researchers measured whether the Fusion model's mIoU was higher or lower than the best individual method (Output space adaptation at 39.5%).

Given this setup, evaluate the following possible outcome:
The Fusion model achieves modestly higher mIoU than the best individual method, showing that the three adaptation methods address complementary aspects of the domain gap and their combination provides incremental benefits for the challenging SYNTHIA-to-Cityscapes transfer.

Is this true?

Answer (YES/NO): NO